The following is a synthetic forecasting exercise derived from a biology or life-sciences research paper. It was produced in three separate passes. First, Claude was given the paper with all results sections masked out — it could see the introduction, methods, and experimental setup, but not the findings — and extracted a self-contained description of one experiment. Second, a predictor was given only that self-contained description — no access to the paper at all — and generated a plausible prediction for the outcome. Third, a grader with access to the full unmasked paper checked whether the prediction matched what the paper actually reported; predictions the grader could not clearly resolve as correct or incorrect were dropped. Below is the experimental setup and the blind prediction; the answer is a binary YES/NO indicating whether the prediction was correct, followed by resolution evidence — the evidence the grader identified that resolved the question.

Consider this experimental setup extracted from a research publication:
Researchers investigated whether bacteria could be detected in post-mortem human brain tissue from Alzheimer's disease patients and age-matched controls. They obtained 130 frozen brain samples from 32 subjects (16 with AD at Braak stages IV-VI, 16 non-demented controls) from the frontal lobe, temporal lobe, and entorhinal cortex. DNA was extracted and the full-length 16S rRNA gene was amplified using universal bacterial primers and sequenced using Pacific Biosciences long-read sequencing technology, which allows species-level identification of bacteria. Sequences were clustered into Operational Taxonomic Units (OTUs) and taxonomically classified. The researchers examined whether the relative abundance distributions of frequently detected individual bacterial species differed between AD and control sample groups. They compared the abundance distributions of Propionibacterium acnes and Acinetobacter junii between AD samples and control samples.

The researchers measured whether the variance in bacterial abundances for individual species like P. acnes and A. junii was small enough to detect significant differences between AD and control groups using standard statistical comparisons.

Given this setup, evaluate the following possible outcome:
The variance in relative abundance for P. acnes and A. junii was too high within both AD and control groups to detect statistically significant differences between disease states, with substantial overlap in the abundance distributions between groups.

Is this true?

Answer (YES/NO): YES